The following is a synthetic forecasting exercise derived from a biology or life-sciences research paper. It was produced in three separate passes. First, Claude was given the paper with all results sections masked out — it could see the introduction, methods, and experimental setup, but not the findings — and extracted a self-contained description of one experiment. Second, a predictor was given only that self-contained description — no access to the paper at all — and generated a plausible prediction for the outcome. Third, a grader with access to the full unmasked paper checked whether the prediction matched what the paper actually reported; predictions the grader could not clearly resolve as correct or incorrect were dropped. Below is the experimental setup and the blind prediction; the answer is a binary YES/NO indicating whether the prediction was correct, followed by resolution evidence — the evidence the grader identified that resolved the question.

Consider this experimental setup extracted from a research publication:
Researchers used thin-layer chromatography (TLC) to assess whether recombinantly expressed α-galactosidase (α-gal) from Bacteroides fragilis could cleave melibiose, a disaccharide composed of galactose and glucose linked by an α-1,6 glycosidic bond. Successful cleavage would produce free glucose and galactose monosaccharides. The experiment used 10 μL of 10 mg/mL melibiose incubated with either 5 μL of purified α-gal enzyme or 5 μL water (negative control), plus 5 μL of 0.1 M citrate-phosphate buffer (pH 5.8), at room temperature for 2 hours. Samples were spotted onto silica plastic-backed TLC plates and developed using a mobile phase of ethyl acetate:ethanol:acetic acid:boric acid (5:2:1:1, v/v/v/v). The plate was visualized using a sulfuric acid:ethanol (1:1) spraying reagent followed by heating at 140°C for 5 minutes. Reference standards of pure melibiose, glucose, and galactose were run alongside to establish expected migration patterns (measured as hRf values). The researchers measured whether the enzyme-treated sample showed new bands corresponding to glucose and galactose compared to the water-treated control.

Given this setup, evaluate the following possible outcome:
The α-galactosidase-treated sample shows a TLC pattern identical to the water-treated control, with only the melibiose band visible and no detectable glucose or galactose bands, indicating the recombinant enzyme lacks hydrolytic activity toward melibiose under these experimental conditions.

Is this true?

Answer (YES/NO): NO